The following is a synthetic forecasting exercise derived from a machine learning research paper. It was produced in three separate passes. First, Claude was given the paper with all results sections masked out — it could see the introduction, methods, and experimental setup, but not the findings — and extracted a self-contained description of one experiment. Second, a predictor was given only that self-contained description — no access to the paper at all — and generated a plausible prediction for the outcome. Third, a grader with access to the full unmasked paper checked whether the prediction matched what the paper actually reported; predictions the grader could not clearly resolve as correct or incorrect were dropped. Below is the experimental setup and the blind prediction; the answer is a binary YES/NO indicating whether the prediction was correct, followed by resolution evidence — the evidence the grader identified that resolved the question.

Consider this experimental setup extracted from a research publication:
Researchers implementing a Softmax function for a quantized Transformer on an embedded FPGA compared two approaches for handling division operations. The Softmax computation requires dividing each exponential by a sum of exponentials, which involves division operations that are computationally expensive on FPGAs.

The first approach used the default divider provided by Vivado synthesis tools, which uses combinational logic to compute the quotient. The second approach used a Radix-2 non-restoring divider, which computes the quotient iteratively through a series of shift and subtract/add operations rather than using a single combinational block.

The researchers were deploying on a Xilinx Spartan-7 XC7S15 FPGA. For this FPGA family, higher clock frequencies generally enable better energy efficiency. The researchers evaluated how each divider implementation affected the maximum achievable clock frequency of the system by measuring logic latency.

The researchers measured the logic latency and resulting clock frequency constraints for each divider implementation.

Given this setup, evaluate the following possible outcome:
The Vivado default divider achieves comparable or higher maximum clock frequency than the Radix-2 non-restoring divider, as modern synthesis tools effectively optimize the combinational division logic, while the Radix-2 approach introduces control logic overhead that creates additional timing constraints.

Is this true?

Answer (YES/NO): NO